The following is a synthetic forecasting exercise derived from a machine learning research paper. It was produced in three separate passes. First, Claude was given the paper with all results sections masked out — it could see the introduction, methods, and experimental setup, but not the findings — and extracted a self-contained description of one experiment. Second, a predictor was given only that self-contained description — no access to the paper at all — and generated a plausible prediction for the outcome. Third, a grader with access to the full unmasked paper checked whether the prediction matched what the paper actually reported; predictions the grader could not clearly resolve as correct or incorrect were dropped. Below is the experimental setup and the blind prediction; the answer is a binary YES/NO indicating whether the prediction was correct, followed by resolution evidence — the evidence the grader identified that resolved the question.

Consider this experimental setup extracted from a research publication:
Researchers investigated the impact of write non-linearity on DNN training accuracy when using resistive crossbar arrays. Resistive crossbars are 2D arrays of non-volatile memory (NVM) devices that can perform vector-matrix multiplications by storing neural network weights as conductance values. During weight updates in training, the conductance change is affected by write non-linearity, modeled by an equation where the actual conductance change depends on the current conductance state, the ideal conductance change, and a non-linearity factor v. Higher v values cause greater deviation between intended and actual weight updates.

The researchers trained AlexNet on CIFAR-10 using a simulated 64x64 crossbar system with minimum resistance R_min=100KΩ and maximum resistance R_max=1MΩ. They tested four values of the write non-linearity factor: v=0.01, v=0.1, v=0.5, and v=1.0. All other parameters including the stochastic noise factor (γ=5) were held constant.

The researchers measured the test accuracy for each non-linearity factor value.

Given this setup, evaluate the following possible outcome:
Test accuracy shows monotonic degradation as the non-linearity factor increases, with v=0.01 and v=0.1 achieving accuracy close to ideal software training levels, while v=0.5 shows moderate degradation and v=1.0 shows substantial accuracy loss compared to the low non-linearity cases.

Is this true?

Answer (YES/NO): YES